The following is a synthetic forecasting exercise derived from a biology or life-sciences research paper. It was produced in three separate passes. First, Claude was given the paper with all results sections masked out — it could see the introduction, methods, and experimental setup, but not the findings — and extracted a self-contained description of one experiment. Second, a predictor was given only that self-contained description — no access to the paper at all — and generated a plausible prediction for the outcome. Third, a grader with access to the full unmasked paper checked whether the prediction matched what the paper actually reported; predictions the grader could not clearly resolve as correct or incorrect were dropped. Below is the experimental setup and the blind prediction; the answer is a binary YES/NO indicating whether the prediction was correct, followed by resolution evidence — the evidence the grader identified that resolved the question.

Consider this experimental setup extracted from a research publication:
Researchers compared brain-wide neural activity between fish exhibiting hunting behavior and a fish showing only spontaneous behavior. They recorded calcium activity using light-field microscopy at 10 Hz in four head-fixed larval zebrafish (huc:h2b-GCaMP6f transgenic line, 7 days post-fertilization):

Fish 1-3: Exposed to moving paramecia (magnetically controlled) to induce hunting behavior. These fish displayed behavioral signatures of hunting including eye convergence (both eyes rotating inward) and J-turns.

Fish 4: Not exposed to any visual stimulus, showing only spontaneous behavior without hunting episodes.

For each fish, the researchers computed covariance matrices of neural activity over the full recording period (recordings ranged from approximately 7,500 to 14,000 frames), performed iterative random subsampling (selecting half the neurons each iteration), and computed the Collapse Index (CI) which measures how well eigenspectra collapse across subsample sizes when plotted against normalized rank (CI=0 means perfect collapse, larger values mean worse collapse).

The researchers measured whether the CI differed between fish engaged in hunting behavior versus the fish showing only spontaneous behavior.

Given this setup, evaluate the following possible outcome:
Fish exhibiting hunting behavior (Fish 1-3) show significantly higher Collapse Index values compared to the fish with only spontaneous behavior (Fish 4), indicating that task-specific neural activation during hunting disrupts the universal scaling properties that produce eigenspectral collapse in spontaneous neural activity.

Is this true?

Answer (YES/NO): NO